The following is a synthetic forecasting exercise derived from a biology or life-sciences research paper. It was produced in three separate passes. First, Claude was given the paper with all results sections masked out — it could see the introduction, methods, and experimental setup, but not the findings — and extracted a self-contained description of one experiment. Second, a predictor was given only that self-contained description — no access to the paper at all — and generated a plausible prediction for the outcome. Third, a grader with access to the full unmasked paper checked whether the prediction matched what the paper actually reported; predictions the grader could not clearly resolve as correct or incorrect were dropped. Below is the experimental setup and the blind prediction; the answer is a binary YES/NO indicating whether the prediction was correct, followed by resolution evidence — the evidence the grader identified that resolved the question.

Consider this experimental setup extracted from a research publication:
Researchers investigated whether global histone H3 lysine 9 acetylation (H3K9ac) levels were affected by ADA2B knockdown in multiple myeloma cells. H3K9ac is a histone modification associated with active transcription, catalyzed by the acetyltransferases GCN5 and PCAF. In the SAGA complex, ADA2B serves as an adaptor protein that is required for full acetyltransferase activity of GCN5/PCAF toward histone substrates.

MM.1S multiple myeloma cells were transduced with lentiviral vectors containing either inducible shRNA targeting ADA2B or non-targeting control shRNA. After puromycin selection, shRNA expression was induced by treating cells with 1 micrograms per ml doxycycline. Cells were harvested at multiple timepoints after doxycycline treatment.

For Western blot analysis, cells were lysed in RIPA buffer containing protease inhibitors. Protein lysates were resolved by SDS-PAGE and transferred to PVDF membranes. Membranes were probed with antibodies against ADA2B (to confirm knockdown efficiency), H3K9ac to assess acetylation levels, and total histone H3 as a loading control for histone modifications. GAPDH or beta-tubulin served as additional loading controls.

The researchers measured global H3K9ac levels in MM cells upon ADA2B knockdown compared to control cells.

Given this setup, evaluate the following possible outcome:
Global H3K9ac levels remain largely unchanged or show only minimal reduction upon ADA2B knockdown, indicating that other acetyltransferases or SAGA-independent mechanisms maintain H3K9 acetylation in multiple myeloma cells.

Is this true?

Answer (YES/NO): NO